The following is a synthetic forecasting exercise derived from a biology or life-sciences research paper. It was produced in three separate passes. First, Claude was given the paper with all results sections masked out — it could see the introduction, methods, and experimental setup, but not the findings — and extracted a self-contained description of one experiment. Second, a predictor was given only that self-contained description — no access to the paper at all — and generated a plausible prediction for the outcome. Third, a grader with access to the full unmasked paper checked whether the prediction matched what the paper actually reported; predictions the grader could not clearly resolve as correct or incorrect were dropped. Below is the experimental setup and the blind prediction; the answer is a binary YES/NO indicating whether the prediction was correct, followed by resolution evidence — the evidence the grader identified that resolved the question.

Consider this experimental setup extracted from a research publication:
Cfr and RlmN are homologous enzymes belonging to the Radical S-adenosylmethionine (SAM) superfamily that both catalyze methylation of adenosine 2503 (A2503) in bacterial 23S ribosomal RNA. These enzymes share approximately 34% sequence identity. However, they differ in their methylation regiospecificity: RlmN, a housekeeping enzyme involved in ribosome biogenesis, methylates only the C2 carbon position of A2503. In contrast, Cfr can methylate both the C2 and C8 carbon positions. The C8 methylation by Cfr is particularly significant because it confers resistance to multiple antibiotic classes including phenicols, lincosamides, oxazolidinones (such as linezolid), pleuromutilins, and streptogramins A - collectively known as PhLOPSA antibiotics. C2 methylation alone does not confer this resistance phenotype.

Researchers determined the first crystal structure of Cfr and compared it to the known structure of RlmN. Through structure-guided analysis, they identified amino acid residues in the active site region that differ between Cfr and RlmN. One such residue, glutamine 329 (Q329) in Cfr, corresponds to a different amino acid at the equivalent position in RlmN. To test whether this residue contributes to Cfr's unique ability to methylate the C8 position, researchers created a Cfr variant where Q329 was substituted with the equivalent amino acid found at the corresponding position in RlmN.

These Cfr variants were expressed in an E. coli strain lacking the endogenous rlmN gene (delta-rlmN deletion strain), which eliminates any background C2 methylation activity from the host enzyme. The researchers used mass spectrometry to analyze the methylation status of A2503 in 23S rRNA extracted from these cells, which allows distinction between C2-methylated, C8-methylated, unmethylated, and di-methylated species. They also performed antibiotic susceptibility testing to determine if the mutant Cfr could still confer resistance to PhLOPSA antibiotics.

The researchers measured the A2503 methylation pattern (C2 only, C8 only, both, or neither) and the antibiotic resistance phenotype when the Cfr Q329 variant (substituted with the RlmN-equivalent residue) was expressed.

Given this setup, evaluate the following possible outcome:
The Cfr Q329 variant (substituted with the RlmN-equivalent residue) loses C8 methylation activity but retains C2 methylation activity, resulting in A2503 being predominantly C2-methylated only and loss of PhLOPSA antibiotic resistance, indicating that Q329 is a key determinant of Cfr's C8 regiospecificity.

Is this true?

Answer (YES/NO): NO